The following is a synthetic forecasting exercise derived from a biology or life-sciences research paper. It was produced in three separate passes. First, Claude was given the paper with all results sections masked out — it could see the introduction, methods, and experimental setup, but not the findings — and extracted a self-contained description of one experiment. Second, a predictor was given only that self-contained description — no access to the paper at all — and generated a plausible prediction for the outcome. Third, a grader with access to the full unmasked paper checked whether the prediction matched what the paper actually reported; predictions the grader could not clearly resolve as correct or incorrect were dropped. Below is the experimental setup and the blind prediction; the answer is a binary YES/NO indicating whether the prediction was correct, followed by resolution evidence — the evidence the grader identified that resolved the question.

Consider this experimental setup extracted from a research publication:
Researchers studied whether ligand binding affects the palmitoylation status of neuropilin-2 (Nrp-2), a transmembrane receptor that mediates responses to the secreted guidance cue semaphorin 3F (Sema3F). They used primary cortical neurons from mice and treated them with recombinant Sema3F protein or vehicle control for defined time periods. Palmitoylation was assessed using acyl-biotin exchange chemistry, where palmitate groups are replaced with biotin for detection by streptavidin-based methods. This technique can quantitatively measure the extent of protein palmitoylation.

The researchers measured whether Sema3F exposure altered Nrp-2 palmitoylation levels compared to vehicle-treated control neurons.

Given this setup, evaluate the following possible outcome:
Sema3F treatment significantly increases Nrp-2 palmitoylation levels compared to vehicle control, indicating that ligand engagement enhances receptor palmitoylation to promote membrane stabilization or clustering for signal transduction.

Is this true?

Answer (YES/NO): YES